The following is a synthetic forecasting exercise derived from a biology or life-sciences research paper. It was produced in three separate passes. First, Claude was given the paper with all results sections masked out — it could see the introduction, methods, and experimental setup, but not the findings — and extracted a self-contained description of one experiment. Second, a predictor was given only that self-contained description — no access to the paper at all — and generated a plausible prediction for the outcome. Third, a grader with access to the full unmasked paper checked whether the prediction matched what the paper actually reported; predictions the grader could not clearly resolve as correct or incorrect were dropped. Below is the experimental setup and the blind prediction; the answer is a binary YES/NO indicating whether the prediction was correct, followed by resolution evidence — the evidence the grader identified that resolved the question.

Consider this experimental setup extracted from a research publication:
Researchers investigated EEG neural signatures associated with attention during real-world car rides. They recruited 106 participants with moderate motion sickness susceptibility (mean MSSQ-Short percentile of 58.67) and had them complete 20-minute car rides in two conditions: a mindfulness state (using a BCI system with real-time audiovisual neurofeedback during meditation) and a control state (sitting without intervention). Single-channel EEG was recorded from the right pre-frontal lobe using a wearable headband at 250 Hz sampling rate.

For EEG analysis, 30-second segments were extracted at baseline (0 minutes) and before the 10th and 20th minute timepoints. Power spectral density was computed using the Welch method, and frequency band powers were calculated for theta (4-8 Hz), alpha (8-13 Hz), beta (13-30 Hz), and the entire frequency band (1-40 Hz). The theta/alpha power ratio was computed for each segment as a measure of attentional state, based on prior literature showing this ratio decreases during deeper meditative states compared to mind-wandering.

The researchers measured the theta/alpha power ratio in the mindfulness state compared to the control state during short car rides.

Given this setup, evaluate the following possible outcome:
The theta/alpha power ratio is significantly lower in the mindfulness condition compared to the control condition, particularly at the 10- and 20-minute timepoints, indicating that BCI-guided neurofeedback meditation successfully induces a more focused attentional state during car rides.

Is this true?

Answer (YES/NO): YES